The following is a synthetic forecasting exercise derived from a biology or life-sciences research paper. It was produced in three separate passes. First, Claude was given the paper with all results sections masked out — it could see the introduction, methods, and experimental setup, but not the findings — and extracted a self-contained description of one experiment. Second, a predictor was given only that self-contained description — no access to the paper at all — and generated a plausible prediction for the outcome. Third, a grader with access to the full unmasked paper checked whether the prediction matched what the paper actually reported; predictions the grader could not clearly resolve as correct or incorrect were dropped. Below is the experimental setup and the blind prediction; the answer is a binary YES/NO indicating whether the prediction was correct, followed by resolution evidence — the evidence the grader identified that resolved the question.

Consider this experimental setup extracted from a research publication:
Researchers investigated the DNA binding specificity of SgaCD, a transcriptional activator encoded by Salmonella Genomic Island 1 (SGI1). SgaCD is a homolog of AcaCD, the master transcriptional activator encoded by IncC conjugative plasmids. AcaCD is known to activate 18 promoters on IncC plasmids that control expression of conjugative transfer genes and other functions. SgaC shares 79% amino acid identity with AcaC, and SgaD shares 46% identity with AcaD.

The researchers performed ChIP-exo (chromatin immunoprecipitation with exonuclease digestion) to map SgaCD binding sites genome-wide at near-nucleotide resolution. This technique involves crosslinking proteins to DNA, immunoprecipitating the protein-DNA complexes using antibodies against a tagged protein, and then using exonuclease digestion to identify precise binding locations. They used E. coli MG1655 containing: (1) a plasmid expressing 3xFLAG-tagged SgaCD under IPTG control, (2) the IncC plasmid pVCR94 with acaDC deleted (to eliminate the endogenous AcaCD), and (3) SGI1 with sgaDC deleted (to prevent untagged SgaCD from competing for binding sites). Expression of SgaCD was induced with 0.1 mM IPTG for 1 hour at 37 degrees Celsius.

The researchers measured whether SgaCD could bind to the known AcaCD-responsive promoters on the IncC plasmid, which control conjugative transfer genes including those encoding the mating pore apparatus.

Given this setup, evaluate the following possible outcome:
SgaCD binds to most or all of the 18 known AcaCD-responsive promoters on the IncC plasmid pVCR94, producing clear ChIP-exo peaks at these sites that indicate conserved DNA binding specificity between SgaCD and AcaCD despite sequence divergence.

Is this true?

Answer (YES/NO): YES